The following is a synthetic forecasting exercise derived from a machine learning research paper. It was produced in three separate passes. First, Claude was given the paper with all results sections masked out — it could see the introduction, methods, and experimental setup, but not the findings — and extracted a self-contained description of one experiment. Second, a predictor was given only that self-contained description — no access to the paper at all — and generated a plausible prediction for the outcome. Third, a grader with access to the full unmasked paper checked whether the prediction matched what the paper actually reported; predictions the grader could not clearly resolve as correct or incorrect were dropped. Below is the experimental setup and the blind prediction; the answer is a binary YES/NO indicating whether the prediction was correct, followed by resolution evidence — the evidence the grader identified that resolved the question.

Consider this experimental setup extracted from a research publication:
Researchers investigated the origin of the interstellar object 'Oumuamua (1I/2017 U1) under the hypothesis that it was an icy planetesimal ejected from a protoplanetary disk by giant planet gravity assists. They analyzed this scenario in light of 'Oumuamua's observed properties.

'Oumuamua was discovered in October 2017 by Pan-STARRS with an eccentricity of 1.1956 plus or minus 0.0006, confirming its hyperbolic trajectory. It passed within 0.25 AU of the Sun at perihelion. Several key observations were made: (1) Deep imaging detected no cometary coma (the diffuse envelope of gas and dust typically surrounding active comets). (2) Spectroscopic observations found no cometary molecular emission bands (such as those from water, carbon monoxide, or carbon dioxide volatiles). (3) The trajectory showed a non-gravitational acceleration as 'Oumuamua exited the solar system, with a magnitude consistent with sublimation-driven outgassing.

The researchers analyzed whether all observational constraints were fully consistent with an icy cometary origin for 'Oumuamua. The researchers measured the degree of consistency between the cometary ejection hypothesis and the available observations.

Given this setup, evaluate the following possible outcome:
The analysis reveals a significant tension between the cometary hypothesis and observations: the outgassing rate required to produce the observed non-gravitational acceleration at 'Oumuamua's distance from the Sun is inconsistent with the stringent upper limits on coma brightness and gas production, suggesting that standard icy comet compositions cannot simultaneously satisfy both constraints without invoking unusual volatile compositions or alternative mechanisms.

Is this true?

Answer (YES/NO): YES